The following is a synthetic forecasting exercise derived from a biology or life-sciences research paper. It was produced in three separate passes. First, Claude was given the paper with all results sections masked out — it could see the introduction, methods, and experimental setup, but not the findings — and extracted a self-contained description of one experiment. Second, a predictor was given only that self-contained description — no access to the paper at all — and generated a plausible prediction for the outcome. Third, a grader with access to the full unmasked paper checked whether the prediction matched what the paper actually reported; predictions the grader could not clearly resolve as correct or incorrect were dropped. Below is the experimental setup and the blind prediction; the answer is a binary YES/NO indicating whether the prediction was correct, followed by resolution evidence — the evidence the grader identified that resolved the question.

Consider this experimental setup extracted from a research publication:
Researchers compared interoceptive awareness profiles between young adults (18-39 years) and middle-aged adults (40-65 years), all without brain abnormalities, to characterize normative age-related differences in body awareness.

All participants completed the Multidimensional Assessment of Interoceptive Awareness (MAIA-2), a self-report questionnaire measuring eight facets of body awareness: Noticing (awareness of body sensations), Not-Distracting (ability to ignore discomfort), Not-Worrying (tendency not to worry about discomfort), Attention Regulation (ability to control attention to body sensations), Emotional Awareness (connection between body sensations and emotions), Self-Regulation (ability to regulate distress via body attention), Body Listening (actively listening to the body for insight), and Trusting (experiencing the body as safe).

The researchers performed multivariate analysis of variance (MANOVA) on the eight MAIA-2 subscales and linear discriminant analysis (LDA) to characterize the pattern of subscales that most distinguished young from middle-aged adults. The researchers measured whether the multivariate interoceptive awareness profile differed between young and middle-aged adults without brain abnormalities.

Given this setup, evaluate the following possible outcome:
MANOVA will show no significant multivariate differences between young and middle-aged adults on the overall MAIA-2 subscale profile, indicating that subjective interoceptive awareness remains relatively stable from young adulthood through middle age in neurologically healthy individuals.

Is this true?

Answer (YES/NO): YES